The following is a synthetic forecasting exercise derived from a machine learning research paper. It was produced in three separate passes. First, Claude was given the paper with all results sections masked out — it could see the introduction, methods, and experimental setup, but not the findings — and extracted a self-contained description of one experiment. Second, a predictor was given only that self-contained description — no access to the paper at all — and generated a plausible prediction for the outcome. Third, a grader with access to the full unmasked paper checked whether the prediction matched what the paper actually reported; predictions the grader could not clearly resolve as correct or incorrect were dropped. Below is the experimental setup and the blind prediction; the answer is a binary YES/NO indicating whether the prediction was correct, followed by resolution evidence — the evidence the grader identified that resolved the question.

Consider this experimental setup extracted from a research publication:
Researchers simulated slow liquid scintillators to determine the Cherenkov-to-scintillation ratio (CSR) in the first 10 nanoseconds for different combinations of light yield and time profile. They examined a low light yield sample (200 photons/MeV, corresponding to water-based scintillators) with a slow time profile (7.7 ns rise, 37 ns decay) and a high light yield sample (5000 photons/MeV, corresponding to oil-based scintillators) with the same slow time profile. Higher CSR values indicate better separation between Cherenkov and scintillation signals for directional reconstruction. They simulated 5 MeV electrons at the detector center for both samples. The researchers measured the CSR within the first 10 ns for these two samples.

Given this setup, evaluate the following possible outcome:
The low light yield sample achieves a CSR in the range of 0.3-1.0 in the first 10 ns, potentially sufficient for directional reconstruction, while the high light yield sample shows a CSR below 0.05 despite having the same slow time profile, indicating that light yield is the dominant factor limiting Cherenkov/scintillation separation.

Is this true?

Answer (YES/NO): NO